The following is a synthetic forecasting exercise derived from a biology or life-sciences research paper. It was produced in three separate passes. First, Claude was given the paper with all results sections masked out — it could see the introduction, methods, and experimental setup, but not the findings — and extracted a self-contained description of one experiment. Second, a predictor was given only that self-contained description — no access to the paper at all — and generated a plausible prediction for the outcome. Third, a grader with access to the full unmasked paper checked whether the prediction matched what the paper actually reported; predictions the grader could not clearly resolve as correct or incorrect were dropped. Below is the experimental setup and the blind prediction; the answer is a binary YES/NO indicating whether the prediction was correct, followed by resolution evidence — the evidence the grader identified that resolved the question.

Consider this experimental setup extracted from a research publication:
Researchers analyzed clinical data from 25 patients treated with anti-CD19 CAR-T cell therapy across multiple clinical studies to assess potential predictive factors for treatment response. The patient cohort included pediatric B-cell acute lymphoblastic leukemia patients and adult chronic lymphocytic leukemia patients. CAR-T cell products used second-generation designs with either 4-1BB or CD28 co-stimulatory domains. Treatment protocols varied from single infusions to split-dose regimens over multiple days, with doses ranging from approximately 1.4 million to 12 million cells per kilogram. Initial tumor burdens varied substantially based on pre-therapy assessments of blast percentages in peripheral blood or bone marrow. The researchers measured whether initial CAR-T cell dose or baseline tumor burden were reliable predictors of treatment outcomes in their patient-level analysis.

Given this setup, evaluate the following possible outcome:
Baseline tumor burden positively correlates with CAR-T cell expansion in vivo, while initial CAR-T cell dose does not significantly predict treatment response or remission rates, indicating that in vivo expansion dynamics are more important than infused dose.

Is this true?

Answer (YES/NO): NO